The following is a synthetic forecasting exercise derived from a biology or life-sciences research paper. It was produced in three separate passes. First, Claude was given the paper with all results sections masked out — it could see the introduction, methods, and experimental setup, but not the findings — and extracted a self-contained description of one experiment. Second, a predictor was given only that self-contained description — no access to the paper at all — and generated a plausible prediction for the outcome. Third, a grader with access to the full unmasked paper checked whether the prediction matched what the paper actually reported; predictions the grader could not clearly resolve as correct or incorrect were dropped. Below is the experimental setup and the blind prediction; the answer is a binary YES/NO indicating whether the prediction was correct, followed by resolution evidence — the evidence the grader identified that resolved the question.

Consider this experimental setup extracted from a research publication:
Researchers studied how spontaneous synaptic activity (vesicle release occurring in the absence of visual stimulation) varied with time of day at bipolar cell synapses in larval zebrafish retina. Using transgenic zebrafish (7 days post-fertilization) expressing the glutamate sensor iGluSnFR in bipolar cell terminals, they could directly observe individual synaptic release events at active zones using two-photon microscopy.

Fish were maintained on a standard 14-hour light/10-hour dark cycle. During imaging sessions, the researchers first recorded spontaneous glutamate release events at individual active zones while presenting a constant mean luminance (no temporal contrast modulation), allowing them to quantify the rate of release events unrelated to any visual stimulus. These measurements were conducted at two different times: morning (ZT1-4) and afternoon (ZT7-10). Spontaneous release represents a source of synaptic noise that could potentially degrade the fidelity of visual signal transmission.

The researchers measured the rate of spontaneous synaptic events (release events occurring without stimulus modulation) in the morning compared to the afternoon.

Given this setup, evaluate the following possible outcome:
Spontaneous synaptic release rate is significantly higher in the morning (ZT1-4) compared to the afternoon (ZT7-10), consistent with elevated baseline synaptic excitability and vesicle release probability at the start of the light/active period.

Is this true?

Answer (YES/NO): YES